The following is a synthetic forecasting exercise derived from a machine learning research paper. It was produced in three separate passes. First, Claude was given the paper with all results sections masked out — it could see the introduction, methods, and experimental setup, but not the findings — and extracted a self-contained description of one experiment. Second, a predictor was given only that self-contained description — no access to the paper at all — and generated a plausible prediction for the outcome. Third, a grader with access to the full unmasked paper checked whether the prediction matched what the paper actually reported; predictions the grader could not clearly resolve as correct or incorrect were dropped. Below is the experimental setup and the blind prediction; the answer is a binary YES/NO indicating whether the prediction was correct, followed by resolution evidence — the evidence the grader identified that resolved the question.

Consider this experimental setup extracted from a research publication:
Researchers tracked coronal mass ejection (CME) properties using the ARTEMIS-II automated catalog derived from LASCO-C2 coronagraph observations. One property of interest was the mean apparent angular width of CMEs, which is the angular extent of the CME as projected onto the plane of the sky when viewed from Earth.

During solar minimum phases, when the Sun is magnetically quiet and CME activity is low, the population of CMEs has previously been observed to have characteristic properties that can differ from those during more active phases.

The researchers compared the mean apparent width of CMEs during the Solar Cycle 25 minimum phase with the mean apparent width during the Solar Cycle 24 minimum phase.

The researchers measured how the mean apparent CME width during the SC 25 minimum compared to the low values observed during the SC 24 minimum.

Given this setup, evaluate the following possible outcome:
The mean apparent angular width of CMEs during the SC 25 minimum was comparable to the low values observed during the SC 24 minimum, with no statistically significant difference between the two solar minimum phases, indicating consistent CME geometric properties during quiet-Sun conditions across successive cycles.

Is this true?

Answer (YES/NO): NO